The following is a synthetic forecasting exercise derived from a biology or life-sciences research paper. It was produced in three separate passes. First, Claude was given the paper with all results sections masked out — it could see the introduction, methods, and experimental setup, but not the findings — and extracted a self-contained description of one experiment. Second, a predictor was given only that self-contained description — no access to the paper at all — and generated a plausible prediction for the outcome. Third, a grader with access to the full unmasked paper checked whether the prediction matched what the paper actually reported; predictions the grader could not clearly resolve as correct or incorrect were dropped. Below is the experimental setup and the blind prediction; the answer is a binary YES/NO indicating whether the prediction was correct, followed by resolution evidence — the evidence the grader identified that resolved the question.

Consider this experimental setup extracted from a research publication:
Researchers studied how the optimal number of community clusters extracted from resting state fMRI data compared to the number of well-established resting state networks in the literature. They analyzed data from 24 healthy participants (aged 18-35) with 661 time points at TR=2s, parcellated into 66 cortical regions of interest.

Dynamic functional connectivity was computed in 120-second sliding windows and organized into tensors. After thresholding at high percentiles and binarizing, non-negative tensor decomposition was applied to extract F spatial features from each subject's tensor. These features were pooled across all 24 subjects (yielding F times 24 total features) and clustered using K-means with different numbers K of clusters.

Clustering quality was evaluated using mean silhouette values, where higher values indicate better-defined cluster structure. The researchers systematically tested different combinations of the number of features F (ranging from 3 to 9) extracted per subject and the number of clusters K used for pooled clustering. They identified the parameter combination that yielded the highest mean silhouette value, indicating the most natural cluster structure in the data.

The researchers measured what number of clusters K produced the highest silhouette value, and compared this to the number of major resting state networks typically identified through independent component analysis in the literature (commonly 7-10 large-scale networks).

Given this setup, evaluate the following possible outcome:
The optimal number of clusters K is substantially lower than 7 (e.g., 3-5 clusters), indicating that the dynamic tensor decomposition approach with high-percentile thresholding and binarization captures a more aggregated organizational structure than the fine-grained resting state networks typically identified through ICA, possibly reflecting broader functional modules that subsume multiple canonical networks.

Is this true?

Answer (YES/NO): YES